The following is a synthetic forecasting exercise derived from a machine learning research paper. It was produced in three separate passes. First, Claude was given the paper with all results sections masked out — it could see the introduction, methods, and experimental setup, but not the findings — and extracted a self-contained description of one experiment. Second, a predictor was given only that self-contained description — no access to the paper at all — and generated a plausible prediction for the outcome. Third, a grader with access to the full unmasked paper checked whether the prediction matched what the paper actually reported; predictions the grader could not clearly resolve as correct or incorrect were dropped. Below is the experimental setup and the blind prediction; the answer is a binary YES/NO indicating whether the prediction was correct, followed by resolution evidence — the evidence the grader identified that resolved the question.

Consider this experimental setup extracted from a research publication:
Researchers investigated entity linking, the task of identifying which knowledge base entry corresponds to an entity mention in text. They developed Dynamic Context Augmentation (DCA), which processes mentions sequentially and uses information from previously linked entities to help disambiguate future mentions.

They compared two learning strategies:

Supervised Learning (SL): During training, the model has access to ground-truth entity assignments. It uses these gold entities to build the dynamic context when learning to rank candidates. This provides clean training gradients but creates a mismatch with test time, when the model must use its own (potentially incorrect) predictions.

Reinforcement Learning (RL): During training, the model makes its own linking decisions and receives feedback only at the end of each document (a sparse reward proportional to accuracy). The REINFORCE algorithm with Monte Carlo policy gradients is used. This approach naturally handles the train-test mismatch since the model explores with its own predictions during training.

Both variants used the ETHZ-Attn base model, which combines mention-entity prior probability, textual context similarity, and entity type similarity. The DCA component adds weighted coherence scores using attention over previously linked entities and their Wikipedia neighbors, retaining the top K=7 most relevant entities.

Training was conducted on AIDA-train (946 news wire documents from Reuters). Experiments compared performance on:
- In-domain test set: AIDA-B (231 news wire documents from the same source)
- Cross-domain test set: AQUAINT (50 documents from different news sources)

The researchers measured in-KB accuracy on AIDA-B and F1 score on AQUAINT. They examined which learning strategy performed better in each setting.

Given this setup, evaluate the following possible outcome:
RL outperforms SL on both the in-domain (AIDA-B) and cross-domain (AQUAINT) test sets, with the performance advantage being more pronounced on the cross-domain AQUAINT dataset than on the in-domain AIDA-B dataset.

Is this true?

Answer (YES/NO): NO